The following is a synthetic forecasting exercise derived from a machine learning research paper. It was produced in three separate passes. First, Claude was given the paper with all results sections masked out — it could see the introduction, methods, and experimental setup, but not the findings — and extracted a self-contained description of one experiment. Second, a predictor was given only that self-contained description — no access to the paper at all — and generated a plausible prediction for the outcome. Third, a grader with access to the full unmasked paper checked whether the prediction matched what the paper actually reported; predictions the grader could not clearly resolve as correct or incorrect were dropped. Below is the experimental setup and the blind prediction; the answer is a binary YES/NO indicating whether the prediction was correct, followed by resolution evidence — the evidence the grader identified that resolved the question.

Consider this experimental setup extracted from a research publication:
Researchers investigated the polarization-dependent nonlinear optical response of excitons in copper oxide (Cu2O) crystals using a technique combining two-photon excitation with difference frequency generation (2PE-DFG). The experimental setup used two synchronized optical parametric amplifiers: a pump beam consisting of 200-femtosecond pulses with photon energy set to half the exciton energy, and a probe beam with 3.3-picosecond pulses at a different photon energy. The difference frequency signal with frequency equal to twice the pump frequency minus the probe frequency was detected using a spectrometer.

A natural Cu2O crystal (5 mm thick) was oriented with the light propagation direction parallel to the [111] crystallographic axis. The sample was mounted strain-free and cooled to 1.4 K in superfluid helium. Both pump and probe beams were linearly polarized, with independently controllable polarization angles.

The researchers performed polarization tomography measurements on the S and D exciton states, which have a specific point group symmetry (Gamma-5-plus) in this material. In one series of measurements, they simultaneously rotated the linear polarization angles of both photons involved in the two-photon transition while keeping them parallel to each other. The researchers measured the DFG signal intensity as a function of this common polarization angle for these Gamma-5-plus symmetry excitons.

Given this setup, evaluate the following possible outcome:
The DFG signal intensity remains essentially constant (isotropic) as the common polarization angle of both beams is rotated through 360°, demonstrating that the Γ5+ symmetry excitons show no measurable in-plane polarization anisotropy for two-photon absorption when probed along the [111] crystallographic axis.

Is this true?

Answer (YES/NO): YES